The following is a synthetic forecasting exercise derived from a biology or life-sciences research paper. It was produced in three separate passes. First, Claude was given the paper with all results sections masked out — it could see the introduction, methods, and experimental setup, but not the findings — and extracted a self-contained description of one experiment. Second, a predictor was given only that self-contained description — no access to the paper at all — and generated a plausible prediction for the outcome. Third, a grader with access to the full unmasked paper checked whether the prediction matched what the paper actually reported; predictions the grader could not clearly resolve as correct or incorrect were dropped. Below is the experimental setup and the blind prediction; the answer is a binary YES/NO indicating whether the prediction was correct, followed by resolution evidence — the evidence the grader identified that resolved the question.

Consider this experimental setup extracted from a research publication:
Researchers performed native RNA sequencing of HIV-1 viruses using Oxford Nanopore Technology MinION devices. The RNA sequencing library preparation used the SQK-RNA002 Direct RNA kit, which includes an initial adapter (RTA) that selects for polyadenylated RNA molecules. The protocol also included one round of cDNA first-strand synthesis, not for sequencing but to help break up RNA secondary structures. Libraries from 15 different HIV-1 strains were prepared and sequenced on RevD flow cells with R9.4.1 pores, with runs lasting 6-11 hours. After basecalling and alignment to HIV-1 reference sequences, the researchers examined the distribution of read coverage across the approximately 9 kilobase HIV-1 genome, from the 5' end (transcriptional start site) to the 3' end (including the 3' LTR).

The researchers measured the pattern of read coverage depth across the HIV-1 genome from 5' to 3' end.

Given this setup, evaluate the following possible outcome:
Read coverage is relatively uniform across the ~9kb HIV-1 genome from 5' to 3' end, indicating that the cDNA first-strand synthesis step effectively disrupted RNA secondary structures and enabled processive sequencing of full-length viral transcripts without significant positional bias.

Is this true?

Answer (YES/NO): NO